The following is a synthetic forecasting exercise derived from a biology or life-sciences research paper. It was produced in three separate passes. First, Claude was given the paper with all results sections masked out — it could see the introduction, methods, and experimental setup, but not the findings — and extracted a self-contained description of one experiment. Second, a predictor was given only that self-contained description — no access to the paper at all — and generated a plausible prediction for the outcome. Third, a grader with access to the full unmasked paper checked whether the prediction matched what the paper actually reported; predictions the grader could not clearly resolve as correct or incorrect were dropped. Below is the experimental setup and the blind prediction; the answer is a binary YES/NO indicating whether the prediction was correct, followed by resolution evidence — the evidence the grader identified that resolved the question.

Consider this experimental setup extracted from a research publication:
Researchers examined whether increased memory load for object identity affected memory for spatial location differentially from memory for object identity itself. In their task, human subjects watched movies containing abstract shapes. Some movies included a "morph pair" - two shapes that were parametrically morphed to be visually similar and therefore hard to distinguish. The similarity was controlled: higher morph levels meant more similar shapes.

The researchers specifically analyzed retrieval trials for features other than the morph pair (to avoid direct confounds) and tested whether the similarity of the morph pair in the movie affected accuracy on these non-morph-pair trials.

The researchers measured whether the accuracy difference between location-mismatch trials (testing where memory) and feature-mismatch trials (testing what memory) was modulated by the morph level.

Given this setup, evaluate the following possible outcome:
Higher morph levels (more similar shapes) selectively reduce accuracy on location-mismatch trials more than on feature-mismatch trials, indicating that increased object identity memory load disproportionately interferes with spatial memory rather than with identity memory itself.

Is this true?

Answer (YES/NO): NO